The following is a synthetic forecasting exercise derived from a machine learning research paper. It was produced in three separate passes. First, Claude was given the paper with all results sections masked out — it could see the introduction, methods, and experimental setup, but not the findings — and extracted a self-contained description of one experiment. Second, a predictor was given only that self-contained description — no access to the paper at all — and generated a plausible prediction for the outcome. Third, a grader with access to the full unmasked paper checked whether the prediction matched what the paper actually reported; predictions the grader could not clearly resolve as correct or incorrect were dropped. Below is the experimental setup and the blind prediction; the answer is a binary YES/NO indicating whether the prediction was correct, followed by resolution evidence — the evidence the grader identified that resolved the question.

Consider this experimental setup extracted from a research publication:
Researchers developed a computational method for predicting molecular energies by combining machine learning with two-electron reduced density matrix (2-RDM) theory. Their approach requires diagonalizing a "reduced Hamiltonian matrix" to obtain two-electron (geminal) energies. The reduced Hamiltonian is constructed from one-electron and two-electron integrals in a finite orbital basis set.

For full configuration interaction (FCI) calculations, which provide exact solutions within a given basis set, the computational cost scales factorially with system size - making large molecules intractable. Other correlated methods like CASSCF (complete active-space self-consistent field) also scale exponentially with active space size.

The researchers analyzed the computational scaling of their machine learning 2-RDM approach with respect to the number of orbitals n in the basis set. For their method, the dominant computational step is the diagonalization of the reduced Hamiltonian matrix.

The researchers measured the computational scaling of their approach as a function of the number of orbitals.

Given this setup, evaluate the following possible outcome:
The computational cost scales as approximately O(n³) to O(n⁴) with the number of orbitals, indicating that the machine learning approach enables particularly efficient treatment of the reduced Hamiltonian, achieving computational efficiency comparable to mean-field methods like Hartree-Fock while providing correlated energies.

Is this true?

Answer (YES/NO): NO